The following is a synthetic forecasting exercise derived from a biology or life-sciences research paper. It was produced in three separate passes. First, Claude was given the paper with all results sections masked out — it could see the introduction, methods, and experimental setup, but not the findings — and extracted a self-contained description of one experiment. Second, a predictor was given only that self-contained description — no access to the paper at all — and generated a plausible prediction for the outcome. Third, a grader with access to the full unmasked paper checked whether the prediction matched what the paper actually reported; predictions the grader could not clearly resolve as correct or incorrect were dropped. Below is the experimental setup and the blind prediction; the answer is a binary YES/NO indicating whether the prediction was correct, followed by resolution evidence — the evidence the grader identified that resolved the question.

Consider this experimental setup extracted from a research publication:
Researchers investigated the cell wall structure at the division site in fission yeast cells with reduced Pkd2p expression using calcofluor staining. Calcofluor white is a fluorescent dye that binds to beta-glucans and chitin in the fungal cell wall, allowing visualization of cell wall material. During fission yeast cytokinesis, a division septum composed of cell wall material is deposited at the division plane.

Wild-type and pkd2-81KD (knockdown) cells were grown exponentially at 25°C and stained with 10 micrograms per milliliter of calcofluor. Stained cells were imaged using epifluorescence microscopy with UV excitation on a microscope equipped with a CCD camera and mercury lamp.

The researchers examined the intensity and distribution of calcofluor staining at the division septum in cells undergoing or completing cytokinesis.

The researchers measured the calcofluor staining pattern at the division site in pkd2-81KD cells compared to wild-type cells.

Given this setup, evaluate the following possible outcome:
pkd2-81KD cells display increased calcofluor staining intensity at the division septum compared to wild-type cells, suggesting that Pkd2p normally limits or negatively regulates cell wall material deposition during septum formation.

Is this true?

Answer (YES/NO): YES